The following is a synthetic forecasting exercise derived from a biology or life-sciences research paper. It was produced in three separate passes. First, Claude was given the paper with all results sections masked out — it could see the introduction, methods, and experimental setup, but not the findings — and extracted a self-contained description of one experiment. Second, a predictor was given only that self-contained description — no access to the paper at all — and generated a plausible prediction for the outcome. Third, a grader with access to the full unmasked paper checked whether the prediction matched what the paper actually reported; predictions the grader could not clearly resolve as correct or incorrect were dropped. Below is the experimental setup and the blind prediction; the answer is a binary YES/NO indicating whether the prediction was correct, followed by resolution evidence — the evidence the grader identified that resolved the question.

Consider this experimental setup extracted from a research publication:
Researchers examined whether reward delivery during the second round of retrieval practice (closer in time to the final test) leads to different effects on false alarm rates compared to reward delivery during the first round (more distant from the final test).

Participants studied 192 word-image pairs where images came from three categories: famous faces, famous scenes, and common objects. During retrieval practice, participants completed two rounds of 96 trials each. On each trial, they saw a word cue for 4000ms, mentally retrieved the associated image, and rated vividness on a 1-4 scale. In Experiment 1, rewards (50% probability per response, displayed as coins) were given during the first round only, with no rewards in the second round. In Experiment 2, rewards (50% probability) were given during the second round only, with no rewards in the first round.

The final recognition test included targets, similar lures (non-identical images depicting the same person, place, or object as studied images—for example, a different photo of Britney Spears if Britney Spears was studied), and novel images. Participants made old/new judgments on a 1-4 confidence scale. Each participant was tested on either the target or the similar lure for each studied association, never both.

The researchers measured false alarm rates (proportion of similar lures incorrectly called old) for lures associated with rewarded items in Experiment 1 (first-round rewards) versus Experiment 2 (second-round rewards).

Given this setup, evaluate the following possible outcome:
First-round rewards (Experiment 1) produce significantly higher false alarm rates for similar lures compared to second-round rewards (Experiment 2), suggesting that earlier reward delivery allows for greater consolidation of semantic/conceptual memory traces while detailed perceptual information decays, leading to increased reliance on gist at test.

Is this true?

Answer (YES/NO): NO